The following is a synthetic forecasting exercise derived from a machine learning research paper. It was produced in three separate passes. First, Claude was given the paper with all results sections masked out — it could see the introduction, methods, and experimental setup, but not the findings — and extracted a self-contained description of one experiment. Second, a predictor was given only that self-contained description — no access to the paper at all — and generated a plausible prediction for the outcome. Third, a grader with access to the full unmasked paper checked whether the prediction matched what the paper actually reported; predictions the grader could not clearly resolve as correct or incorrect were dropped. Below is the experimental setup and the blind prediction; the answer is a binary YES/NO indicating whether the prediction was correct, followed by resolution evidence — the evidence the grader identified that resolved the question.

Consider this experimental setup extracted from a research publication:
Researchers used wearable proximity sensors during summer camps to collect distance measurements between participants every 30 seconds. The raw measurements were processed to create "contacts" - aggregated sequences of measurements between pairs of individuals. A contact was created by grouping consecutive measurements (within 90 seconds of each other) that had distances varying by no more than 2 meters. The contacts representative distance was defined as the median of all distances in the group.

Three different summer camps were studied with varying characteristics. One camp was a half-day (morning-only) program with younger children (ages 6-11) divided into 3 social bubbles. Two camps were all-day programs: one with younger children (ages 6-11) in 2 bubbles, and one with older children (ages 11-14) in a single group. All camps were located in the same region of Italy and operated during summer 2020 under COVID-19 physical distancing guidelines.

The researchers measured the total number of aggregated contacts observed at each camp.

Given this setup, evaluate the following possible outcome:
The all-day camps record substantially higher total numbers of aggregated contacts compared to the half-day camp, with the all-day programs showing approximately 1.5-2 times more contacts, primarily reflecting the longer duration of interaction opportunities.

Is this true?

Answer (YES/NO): NO